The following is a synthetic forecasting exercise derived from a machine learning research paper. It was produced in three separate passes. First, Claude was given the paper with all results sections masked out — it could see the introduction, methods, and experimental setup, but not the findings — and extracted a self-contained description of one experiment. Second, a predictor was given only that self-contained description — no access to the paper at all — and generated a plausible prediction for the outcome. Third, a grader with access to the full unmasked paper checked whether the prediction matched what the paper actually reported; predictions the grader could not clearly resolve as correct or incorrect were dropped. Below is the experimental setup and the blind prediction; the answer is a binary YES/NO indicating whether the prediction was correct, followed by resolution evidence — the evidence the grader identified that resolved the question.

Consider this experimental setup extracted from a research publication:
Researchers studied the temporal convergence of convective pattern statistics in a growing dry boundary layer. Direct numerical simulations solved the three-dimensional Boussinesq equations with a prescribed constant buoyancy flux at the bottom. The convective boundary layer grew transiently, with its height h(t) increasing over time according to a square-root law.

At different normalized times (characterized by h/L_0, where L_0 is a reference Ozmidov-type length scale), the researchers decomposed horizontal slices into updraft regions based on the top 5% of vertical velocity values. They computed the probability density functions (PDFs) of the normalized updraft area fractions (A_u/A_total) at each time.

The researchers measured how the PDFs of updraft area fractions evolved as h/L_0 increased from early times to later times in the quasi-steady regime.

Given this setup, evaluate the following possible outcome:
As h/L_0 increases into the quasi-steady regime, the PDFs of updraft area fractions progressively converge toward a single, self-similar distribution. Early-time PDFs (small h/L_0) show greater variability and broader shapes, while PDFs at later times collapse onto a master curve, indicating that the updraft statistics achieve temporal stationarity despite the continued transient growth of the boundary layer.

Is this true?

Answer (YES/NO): YES